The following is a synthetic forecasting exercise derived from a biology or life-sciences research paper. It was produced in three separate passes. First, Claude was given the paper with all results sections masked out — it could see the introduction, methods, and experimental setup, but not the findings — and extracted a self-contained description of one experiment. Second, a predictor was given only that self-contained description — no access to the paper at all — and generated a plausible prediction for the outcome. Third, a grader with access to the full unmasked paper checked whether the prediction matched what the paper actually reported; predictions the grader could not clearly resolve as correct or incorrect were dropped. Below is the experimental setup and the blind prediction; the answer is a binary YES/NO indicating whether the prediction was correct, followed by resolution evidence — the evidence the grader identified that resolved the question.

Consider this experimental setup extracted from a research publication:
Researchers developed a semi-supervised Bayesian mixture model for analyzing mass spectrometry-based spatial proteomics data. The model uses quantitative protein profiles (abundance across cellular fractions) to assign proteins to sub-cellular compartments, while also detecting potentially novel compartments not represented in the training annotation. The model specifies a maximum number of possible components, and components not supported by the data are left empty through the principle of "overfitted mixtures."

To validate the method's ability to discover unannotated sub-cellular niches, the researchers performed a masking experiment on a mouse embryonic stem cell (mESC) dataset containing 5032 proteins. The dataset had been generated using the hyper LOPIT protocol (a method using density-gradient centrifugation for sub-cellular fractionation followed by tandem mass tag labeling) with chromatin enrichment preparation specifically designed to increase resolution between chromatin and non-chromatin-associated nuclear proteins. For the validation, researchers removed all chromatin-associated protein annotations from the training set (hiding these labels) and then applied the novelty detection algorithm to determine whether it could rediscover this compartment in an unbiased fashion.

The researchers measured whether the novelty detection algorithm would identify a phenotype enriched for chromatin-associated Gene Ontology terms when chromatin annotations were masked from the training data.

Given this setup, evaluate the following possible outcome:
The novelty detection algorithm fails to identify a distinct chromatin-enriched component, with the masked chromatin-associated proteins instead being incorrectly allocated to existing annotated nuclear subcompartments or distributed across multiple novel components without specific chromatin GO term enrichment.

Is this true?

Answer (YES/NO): NO